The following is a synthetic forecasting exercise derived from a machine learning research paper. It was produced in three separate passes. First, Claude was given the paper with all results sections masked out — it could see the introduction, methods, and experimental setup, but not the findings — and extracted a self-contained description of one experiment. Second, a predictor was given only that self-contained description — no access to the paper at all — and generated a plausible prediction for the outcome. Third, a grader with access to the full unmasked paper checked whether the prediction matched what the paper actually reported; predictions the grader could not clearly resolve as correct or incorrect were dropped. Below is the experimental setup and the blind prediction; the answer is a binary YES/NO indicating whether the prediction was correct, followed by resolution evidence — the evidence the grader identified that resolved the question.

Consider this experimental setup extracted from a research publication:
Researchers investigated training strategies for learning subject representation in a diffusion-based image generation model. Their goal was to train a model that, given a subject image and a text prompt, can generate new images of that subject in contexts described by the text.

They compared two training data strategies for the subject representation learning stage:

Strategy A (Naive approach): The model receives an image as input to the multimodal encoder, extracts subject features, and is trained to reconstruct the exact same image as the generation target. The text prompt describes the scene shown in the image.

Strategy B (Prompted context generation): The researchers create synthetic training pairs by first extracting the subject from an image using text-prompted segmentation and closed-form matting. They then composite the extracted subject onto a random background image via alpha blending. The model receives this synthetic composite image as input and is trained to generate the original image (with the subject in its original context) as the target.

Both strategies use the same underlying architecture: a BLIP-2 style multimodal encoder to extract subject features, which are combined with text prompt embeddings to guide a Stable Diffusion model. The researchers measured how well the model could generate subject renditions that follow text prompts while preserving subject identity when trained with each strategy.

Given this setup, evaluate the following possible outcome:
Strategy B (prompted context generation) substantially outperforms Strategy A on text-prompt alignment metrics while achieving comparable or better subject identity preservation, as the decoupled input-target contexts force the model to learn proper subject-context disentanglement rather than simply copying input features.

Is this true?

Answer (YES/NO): NO